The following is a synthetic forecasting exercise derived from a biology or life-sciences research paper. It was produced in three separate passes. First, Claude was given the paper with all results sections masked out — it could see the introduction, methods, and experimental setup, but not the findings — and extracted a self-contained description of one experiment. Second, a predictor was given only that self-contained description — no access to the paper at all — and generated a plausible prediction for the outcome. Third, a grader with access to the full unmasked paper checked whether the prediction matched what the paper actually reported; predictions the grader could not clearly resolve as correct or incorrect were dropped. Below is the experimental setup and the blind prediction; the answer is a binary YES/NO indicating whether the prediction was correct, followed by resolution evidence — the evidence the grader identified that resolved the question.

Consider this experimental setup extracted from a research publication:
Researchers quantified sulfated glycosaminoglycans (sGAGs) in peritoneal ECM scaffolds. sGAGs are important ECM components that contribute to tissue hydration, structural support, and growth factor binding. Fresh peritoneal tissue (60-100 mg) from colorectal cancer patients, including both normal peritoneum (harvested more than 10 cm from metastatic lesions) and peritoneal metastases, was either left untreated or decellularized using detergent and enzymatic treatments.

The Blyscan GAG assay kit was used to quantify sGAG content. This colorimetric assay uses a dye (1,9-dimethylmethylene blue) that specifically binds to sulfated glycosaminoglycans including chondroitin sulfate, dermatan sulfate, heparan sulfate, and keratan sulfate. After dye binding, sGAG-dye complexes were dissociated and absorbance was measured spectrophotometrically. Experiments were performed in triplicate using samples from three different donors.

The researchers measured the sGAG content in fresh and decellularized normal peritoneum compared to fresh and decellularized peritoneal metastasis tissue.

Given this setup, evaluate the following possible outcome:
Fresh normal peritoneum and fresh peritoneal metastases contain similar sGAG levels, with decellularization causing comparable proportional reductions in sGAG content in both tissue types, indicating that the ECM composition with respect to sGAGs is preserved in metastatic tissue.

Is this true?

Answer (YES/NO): NO